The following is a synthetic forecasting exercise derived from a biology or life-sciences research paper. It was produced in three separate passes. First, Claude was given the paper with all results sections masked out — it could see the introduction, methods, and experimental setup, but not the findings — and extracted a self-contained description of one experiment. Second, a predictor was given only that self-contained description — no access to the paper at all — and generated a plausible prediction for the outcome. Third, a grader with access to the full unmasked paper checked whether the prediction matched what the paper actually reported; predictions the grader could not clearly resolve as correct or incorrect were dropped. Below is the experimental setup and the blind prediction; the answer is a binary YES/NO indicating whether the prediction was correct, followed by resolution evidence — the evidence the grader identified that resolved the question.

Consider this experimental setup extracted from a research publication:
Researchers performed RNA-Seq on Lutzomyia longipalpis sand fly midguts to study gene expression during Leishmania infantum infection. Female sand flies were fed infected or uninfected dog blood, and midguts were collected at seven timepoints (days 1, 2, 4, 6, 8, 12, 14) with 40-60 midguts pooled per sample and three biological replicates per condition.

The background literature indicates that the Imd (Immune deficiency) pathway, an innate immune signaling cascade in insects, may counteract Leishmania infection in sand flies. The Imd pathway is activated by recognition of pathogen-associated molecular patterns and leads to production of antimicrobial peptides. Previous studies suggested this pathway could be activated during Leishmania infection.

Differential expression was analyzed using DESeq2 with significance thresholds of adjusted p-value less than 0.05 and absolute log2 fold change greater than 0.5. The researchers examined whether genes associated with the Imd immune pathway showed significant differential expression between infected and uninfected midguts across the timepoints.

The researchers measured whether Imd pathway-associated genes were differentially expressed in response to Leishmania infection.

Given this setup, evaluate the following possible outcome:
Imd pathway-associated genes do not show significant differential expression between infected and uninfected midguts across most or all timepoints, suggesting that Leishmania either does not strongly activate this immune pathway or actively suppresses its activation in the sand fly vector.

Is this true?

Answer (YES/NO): YES